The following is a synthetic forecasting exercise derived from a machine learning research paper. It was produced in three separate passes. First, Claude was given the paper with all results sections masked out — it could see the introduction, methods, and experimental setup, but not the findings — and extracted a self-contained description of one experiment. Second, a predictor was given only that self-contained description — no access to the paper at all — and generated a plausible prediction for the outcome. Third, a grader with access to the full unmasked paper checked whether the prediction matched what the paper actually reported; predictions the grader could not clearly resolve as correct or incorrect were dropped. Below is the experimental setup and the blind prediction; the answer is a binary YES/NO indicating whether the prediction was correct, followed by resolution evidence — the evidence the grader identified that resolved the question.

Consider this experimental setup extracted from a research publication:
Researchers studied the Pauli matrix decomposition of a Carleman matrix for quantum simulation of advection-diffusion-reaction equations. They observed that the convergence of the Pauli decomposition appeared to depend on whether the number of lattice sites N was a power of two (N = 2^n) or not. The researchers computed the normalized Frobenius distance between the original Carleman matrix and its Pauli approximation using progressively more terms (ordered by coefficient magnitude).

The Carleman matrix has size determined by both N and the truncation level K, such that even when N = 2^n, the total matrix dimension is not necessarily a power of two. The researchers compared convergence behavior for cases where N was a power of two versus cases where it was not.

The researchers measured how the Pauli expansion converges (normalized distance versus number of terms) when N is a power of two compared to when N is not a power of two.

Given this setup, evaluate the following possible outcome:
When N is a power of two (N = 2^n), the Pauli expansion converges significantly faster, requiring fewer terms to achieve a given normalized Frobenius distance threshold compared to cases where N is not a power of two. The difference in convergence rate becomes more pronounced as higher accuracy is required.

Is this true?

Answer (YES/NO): NO